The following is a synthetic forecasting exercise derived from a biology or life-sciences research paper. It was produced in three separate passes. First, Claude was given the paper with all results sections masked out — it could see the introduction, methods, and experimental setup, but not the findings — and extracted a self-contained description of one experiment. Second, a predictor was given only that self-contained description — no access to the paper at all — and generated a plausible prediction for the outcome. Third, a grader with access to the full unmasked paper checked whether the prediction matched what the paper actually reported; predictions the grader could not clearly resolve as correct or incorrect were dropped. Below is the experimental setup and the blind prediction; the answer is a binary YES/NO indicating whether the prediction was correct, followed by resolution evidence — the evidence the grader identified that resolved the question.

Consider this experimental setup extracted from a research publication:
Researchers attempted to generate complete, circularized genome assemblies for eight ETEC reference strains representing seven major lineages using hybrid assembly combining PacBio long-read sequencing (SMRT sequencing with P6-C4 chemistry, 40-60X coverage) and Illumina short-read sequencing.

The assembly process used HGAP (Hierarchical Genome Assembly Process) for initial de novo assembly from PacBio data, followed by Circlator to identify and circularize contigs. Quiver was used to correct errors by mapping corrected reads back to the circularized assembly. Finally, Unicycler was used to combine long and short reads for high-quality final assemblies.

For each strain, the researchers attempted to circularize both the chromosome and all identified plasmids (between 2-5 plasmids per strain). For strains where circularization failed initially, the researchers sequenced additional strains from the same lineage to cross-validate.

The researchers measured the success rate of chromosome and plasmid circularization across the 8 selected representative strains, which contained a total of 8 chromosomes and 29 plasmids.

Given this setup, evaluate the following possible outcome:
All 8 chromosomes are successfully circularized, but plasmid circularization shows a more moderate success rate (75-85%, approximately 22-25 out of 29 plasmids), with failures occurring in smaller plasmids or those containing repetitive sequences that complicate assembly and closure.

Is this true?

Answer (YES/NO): NO